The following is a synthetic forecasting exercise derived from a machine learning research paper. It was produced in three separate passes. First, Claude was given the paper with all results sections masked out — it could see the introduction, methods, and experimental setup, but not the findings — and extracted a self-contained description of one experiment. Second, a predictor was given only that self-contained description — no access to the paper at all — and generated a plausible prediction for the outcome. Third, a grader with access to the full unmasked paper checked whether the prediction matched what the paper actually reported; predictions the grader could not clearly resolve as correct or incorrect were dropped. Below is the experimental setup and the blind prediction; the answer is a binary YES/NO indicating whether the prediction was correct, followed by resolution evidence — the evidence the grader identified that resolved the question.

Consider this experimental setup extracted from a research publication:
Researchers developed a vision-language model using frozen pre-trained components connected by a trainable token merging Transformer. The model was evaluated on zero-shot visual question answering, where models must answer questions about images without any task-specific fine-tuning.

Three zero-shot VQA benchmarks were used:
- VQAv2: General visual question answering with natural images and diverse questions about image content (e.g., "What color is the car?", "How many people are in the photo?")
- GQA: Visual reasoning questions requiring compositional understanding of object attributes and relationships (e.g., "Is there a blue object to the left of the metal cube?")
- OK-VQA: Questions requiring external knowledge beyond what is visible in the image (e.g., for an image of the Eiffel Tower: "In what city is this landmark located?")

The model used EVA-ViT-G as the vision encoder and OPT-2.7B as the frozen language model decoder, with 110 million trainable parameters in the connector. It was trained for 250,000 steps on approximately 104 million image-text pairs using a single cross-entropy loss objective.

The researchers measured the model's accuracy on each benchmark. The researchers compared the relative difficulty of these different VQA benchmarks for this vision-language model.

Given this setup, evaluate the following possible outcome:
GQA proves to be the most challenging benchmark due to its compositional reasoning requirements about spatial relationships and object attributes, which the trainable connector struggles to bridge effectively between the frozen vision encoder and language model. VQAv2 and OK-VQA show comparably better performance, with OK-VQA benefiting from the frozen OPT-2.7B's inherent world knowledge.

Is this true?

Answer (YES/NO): NO